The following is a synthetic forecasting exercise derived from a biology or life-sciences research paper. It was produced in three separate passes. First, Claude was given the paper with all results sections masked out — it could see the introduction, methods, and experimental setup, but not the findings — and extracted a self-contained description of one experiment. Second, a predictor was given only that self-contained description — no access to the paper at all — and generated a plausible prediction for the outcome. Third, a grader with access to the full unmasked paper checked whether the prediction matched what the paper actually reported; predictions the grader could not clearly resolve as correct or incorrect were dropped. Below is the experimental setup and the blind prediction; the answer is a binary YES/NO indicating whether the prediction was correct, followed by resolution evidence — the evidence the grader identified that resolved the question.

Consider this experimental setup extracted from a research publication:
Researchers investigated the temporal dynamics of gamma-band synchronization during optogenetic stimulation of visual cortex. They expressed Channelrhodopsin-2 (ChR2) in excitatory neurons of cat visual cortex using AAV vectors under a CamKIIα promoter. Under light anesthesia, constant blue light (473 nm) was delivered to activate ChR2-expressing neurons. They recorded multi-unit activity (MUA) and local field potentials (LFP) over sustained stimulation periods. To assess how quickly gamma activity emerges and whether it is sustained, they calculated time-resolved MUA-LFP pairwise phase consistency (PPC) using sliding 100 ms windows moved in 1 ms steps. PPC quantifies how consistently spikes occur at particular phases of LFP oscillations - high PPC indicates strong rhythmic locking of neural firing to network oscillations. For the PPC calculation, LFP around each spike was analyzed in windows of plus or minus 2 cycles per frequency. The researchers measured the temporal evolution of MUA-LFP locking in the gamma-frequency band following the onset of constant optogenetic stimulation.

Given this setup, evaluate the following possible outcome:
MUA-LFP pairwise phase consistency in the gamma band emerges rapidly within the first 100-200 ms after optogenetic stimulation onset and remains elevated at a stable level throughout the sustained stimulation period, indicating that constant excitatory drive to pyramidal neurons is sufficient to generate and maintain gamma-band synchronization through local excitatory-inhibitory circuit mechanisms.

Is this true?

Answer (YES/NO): YES